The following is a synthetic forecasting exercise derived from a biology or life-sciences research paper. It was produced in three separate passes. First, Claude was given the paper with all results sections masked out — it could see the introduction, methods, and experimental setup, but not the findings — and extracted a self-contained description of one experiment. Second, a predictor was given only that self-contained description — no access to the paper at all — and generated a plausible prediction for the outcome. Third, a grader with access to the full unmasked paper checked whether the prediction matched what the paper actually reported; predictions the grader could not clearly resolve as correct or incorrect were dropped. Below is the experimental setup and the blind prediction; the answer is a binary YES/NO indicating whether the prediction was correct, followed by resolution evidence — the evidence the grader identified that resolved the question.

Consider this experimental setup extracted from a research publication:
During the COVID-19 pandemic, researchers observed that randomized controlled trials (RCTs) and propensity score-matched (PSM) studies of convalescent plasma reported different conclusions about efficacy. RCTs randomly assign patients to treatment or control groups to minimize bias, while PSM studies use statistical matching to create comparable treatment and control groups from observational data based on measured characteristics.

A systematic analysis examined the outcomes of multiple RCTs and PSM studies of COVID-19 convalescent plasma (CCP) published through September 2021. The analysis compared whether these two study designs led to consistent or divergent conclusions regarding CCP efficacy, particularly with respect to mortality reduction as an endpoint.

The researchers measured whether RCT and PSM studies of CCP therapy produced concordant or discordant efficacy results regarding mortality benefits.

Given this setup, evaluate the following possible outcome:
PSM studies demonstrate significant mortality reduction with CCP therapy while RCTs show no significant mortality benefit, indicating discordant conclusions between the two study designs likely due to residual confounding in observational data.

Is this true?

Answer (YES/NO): NO